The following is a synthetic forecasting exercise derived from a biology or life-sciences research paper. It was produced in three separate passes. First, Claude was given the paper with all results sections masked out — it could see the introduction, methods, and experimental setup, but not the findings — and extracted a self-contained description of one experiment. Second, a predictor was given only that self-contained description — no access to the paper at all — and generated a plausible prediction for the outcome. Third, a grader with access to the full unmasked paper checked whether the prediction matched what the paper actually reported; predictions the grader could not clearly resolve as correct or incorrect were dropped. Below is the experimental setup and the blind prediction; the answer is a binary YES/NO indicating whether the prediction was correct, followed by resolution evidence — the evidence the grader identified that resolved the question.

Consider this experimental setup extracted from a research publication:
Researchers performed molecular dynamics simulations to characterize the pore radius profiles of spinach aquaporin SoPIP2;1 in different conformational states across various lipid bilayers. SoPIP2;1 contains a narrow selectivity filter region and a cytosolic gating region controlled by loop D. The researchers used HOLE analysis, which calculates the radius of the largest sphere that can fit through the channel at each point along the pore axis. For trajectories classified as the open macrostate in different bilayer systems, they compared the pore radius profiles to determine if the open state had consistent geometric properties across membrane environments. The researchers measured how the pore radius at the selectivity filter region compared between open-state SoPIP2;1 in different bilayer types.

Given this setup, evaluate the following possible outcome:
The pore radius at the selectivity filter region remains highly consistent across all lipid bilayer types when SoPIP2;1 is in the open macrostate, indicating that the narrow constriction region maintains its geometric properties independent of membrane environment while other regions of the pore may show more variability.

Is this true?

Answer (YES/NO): YES